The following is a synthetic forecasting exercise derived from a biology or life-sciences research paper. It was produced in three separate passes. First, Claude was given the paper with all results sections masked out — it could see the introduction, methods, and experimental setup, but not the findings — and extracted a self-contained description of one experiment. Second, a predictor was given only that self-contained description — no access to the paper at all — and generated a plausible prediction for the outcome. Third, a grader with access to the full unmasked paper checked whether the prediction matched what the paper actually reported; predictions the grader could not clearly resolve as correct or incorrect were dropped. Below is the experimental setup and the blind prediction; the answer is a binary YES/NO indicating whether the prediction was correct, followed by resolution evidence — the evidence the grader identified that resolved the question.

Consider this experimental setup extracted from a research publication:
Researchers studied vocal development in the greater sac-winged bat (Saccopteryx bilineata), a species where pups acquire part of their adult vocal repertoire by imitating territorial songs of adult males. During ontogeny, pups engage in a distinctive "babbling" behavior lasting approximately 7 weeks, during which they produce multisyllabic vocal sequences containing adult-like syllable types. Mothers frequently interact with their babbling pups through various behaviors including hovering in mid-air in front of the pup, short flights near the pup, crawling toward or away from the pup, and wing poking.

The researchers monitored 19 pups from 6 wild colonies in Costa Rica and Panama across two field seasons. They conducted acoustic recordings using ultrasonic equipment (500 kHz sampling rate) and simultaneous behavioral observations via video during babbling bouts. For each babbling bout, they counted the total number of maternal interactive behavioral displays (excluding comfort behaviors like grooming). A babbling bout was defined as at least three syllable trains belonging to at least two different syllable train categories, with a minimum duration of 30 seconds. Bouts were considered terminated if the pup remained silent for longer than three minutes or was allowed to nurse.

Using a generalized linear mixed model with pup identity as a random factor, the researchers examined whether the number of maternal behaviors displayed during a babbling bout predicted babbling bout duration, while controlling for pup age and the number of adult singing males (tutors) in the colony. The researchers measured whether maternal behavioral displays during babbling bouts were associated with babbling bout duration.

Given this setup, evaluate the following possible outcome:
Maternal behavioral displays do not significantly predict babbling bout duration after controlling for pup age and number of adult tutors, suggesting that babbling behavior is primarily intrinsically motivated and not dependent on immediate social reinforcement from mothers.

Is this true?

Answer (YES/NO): NO